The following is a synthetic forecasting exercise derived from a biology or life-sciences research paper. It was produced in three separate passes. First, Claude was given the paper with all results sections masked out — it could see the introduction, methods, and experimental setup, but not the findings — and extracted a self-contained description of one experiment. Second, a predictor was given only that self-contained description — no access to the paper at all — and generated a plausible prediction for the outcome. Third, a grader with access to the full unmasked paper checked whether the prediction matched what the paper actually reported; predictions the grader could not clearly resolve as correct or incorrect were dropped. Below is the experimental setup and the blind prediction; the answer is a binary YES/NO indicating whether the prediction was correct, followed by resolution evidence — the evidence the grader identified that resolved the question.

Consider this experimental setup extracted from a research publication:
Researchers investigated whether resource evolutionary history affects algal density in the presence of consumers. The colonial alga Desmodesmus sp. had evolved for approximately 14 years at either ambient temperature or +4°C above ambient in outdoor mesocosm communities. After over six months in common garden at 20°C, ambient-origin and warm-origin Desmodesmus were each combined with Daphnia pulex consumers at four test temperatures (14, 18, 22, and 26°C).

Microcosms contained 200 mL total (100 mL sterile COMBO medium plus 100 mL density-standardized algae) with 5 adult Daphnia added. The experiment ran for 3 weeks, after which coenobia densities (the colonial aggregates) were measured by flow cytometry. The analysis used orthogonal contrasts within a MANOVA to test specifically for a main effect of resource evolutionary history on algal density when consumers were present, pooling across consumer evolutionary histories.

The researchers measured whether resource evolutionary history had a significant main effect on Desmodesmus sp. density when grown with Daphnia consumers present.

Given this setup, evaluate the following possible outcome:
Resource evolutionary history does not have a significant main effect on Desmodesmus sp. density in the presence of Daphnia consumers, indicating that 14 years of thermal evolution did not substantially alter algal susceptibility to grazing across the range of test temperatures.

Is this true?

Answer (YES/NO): NO